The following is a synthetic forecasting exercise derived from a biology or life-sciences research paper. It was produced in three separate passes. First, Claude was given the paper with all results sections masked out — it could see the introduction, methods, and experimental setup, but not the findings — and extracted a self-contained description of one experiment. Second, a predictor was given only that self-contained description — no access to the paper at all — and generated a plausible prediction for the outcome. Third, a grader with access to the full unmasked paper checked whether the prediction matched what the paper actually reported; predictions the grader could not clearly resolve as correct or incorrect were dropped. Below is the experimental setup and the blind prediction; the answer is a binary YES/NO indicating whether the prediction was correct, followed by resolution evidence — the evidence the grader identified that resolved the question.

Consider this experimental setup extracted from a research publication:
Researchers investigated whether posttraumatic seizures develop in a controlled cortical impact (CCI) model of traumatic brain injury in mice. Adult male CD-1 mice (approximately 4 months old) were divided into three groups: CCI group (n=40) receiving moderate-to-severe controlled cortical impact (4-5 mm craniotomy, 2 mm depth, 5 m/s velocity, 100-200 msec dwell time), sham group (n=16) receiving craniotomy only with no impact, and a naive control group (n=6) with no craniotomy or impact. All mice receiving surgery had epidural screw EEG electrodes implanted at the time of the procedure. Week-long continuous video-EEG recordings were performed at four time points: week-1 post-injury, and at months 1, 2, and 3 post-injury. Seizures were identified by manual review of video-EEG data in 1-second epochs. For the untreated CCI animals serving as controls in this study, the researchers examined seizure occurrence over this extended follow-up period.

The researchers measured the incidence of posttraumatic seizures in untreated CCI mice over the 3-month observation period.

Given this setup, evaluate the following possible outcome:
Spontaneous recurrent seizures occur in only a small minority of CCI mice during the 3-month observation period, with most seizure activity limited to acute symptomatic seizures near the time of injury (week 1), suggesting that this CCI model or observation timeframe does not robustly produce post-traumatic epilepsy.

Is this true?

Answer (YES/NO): NO